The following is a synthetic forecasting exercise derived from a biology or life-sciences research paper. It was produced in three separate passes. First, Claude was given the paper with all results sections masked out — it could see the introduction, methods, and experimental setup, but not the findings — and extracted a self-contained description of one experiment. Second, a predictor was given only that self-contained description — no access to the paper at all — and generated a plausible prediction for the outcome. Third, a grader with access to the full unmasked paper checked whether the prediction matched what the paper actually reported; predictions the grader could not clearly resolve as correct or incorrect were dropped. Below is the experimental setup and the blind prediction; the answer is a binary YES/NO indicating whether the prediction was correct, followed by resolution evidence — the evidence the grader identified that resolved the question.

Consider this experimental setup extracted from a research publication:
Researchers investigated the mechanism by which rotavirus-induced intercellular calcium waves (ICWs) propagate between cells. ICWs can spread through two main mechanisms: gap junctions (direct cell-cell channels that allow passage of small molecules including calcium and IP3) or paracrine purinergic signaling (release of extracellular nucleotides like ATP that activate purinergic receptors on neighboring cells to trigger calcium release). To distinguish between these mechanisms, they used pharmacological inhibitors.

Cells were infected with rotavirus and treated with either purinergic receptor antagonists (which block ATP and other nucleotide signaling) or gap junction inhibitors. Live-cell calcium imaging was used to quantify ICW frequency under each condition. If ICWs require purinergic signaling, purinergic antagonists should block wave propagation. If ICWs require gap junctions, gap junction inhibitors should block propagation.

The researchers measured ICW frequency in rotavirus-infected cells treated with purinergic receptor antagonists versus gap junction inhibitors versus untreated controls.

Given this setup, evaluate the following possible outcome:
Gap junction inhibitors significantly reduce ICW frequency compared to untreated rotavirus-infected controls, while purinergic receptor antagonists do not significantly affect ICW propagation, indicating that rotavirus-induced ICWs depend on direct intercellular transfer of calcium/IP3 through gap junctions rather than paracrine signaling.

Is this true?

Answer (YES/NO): NO